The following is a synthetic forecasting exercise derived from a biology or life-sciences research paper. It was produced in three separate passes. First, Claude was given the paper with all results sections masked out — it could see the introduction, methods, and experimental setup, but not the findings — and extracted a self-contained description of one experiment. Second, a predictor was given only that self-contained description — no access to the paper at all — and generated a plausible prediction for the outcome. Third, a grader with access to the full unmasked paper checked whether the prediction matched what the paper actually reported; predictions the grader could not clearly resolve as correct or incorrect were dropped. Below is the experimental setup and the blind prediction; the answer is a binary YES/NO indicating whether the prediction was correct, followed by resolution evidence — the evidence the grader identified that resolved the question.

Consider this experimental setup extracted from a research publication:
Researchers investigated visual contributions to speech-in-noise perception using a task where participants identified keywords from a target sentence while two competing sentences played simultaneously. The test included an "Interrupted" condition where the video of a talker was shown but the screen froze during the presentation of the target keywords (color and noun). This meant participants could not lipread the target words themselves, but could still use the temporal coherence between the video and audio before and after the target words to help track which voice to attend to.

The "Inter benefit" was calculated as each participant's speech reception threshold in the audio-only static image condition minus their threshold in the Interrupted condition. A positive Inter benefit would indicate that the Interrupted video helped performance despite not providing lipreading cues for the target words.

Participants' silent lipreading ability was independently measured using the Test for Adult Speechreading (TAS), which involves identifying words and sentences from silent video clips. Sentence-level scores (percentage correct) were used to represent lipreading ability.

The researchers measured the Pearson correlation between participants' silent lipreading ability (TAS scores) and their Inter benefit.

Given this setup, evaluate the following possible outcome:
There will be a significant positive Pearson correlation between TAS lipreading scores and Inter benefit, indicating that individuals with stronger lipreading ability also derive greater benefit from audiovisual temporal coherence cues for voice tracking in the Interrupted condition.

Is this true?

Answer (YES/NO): NO